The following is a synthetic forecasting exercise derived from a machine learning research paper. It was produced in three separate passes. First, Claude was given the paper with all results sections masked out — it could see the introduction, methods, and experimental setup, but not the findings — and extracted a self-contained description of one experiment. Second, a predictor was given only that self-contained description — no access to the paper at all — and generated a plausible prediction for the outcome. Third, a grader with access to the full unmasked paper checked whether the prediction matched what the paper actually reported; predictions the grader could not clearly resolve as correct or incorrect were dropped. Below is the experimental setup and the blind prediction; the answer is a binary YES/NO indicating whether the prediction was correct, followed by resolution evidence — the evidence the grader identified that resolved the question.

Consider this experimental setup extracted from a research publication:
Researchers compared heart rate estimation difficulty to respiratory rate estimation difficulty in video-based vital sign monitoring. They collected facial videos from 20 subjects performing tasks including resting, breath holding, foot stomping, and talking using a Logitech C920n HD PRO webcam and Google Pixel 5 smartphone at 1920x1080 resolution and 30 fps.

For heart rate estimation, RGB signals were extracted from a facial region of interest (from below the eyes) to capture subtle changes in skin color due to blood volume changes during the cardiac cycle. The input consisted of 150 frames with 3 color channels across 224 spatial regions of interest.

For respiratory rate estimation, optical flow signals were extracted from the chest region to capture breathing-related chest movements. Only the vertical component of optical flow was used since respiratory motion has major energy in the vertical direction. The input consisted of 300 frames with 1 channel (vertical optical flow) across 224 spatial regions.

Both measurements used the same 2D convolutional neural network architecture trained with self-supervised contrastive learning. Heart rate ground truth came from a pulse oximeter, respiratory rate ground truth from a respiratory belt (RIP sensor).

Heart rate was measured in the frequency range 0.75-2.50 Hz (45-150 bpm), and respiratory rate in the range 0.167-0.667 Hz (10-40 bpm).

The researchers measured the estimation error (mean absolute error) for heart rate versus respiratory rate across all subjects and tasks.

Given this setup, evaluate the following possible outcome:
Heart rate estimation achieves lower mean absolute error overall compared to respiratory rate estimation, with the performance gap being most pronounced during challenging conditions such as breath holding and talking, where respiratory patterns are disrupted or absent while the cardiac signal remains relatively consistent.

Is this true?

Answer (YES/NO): NO